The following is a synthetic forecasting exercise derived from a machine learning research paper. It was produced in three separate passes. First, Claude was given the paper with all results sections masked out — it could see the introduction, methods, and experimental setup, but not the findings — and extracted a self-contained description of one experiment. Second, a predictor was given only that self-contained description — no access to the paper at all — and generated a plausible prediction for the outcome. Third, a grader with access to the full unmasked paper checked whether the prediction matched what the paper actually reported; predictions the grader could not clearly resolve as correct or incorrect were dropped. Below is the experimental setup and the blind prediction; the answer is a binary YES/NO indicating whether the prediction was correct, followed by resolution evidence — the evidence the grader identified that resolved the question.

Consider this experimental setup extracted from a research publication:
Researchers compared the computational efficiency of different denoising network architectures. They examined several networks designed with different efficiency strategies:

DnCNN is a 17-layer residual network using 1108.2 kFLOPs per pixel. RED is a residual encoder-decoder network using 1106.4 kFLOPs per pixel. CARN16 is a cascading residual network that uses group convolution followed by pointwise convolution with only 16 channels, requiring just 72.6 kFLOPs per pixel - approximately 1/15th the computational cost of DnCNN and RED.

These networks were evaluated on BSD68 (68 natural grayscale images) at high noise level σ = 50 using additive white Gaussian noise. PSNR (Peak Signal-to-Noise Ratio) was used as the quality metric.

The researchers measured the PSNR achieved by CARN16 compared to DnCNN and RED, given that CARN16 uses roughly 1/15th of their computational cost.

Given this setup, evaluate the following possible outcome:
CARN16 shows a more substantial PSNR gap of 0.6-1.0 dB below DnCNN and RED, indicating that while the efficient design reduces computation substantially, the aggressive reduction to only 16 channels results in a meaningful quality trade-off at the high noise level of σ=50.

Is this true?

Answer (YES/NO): NO